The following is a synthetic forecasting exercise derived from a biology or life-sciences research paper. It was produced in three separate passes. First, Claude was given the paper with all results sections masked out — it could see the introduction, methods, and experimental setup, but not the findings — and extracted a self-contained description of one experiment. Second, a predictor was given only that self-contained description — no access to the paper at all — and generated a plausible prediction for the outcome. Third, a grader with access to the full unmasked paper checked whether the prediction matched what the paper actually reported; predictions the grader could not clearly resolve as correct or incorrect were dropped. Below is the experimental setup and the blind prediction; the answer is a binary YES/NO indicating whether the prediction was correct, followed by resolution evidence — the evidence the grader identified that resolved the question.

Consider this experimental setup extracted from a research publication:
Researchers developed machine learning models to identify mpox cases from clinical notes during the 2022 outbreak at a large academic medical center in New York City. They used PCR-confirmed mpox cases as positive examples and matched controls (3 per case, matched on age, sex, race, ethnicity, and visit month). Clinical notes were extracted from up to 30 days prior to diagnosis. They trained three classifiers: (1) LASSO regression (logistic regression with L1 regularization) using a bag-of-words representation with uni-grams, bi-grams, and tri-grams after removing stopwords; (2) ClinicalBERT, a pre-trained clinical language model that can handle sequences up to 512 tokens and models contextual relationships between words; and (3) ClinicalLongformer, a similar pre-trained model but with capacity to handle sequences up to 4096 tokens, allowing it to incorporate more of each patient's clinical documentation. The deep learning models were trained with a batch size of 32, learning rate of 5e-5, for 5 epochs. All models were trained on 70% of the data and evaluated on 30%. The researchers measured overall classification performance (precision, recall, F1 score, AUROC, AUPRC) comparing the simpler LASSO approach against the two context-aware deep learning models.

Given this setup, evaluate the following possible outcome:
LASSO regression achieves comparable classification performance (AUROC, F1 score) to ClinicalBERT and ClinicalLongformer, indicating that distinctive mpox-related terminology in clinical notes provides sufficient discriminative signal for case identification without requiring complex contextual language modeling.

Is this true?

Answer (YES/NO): NO